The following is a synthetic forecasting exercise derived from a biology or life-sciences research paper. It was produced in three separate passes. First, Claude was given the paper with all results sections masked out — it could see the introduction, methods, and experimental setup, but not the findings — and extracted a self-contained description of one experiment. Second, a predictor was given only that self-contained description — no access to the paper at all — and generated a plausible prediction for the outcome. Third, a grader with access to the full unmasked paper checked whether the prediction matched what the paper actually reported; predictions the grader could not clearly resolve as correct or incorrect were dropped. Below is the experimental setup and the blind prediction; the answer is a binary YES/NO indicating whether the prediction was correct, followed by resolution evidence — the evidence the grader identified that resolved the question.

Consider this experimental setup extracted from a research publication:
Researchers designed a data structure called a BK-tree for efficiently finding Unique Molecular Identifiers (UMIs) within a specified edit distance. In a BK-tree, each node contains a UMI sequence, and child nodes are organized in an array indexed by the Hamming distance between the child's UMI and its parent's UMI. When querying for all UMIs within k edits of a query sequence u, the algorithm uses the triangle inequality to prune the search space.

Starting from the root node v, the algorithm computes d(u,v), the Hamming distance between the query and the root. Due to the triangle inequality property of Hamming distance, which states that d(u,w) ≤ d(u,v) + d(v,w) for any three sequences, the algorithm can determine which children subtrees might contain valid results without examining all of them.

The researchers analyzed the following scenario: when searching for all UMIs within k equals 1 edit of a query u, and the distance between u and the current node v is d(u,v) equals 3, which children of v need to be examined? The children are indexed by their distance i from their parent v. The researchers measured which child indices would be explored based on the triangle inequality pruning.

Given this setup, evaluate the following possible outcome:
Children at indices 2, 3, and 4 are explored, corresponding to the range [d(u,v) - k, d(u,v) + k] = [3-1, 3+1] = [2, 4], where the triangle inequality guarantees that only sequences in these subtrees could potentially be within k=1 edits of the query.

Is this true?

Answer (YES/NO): YES